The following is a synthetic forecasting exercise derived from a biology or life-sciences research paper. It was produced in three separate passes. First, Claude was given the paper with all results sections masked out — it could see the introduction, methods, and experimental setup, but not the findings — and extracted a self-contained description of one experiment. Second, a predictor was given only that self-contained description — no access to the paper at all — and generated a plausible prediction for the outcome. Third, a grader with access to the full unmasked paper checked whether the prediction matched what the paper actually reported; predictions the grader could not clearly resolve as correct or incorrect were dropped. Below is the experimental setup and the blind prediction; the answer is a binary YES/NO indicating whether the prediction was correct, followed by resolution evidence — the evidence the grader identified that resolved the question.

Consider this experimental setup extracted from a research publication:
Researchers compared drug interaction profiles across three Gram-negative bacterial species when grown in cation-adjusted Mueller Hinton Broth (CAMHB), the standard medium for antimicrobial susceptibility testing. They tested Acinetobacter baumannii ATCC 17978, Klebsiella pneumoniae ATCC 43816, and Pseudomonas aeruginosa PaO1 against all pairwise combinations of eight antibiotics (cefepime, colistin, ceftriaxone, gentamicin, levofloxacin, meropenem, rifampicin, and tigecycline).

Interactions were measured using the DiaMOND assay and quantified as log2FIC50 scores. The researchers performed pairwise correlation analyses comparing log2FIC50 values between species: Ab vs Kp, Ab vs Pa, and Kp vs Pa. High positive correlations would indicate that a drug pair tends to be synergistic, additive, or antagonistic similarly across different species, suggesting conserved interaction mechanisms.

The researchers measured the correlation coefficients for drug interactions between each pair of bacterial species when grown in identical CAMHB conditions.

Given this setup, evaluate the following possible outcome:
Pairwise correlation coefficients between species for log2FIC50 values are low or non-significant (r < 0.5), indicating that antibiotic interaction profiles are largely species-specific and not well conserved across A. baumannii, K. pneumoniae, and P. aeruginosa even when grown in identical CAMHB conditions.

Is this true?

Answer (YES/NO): YES